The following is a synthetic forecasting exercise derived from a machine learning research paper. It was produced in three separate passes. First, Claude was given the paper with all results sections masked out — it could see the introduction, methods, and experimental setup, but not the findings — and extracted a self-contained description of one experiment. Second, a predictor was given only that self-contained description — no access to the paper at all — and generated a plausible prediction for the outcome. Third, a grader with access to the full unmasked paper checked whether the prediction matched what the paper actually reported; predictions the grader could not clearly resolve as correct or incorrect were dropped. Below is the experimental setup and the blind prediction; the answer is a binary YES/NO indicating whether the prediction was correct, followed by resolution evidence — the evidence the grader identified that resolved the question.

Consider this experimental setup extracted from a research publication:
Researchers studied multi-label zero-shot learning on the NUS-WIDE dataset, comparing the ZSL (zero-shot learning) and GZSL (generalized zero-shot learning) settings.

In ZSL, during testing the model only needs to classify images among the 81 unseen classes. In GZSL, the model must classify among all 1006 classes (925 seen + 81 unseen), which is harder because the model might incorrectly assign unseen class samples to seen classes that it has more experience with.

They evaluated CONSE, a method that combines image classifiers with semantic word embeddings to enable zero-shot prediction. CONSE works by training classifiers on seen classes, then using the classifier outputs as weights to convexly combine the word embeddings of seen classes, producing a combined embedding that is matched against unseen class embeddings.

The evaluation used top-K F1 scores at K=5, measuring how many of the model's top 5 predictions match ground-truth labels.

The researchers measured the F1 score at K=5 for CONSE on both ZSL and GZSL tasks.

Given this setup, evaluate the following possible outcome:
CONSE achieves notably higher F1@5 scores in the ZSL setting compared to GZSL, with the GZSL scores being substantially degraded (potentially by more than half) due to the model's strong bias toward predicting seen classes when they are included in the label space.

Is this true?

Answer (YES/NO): YES